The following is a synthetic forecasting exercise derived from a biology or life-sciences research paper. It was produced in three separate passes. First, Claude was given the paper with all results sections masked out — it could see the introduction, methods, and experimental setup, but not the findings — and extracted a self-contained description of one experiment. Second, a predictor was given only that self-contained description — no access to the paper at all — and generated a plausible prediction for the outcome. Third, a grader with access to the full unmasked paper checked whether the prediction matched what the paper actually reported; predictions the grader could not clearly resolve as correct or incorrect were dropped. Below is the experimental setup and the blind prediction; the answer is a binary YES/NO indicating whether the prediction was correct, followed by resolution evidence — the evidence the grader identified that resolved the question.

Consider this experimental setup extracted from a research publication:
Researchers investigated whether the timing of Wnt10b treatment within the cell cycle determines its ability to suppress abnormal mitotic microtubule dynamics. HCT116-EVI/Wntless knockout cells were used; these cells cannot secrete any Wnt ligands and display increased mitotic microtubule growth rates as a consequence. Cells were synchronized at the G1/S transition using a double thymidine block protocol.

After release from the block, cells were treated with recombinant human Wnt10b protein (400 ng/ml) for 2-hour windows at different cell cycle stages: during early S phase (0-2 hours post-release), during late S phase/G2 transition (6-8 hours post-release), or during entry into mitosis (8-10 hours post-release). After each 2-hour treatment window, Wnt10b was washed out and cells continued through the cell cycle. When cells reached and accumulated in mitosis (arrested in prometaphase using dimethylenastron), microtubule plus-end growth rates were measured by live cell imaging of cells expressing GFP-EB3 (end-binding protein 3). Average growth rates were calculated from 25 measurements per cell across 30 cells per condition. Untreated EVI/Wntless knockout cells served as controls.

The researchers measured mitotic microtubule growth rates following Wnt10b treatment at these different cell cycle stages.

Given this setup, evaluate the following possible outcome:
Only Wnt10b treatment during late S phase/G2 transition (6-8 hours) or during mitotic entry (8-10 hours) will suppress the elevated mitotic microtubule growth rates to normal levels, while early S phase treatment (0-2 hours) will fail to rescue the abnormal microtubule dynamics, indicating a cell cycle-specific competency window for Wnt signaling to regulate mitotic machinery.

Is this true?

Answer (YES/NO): NO